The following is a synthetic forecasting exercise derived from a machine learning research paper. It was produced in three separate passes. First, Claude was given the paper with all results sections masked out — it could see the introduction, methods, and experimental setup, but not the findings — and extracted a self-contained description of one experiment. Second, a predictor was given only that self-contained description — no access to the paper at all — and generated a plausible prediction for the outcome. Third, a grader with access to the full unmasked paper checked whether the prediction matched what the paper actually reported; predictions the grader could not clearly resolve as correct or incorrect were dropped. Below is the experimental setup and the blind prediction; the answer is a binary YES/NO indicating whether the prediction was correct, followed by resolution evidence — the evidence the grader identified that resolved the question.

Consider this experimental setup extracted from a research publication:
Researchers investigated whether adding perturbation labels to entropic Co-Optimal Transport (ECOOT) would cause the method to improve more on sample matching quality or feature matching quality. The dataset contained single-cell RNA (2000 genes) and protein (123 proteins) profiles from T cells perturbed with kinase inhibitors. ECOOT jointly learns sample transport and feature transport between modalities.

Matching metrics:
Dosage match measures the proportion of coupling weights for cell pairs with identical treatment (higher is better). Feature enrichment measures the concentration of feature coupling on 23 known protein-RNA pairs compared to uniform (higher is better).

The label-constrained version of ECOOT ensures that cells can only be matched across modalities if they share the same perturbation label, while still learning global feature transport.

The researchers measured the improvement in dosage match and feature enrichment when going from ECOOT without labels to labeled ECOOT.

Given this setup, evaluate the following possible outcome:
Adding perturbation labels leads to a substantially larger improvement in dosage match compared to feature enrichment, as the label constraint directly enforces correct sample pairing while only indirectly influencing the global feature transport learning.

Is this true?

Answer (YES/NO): YES